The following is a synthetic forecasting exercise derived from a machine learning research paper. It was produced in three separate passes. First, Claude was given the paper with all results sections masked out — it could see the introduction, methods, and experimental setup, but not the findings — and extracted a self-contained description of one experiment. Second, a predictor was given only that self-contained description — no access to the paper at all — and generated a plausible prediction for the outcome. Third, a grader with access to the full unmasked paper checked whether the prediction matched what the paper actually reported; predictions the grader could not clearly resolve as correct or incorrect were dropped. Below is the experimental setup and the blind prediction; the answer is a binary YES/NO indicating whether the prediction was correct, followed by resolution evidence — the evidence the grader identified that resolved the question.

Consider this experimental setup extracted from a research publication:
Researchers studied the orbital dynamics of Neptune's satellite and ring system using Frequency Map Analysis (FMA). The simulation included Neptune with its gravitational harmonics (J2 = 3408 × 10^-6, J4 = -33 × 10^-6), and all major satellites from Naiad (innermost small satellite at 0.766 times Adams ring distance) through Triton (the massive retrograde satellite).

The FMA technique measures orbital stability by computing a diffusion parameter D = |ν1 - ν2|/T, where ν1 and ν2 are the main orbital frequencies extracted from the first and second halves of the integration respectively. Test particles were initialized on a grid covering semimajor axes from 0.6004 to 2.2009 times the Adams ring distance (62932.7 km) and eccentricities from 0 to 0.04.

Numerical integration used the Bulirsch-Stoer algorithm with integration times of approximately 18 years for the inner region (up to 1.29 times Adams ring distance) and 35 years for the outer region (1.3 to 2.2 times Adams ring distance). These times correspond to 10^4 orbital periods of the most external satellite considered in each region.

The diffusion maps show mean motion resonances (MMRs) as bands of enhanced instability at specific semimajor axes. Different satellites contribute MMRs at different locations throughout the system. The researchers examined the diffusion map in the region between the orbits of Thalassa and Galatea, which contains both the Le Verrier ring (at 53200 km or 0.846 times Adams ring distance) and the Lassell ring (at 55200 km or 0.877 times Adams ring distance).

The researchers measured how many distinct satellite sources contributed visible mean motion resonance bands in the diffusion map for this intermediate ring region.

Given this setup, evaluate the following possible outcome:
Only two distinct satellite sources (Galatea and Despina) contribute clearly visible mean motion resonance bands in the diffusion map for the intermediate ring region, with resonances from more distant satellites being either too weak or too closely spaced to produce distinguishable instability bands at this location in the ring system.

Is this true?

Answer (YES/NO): NO